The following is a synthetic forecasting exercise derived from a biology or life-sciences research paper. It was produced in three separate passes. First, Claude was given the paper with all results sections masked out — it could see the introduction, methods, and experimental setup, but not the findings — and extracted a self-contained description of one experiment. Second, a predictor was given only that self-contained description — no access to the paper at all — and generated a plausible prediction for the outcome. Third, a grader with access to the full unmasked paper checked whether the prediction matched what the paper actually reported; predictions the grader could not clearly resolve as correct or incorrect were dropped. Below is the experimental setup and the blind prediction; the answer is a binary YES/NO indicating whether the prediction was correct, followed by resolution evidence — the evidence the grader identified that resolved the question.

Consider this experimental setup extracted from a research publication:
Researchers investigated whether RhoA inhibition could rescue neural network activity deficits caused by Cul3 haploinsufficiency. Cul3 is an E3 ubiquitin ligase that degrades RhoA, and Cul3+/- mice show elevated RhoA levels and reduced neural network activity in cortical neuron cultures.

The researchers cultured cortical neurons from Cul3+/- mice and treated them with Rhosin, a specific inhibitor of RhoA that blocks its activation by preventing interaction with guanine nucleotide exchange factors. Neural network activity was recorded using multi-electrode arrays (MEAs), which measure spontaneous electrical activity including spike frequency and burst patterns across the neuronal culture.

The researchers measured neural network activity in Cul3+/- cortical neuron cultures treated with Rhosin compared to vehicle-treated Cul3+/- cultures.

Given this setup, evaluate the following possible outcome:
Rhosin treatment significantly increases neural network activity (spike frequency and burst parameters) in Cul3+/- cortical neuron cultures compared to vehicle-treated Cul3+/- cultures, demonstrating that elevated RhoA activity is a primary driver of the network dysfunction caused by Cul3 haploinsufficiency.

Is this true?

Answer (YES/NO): YES